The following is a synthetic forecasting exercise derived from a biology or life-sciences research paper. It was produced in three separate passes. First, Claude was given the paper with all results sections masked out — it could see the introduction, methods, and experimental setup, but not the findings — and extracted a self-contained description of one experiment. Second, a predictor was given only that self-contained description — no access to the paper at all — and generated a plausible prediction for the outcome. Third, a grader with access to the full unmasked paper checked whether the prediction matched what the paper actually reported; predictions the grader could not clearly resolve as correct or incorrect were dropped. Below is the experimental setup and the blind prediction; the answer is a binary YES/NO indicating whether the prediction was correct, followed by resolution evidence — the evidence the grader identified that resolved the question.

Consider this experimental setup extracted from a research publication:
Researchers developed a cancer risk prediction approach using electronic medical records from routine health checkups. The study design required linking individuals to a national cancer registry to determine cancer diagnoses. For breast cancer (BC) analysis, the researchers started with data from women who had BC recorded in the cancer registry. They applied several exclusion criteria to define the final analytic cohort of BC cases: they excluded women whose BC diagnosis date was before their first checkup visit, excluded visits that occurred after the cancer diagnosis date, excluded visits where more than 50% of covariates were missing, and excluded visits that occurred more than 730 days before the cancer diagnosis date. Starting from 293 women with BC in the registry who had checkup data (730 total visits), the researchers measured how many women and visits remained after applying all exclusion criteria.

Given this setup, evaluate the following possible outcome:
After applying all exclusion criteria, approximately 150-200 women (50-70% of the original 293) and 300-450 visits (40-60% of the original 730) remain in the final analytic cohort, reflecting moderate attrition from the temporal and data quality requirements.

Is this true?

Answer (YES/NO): NO